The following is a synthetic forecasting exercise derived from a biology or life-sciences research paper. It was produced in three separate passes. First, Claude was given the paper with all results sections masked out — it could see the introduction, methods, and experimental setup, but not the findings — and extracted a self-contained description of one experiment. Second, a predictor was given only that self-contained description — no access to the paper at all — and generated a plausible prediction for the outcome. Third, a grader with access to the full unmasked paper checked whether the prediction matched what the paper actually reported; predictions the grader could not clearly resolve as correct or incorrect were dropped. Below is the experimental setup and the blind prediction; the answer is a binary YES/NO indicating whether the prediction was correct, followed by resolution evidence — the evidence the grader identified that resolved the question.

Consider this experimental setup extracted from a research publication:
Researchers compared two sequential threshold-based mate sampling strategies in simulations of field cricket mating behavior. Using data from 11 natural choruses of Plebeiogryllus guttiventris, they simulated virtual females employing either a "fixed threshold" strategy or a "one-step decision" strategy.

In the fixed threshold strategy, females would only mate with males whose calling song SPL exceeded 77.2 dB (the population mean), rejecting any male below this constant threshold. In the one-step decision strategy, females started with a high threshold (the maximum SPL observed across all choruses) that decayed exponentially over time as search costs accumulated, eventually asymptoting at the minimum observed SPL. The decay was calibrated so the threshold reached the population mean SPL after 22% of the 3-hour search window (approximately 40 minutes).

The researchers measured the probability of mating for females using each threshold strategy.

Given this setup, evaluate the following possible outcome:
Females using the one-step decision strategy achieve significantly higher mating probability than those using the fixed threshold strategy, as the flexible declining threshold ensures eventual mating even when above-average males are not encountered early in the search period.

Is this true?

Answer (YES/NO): NO